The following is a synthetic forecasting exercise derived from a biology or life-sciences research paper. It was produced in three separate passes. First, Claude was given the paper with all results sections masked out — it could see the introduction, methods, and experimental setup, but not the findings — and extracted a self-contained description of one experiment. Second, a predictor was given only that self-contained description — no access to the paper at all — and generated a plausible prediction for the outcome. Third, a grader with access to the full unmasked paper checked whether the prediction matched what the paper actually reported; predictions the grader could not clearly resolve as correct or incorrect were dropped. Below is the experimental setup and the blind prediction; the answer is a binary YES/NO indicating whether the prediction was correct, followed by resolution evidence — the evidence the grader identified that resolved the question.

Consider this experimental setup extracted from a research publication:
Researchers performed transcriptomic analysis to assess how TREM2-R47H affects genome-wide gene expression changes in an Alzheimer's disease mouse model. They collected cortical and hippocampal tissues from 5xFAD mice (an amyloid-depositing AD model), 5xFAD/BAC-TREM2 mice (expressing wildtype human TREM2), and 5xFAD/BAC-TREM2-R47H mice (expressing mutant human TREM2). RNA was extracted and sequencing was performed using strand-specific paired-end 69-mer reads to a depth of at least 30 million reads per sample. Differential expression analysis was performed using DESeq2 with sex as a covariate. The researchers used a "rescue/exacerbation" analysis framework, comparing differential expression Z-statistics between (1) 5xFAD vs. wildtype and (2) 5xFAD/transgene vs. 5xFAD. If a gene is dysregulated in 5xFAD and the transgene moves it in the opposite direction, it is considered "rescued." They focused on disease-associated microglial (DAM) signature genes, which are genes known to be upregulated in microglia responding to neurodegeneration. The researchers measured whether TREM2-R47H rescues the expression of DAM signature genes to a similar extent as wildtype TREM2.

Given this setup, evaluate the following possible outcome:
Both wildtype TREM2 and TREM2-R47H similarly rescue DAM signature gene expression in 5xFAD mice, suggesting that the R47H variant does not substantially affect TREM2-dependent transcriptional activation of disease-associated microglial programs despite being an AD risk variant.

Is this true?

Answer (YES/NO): NO